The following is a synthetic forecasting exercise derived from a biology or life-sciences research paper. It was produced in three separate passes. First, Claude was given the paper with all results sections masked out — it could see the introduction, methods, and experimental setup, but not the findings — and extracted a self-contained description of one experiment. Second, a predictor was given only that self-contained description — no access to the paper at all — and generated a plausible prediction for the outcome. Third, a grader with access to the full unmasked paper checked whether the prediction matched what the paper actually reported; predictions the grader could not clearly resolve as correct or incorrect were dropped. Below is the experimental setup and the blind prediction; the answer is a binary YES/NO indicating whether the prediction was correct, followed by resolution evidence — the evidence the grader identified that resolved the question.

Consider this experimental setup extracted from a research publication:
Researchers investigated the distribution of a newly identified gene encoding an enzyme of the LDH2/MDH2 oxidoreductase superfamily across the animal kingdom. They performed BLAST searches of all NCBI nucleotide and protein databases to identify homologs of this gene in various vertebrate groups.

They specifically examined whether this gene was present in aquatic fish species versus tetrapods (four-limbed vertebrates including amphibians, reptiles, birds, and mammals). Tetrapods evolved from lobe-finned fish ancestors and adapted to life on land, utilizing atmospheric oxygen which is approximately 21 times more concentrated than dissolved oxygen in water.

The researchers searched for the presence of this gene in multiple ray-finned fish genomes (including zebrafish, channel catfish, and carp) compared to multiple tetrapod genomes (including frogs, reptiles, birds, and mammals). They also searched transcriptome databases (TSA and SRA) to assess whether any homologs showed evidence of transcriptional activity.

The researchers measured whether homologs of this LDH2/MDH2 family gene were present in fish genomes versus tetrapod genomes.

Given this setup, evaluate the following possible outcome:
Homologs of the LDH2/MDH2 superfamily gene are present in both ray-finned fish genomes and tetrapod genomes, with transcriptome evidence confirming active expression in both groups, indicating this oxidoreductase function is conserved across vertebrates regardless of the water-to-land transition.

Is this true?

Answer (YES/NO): NO